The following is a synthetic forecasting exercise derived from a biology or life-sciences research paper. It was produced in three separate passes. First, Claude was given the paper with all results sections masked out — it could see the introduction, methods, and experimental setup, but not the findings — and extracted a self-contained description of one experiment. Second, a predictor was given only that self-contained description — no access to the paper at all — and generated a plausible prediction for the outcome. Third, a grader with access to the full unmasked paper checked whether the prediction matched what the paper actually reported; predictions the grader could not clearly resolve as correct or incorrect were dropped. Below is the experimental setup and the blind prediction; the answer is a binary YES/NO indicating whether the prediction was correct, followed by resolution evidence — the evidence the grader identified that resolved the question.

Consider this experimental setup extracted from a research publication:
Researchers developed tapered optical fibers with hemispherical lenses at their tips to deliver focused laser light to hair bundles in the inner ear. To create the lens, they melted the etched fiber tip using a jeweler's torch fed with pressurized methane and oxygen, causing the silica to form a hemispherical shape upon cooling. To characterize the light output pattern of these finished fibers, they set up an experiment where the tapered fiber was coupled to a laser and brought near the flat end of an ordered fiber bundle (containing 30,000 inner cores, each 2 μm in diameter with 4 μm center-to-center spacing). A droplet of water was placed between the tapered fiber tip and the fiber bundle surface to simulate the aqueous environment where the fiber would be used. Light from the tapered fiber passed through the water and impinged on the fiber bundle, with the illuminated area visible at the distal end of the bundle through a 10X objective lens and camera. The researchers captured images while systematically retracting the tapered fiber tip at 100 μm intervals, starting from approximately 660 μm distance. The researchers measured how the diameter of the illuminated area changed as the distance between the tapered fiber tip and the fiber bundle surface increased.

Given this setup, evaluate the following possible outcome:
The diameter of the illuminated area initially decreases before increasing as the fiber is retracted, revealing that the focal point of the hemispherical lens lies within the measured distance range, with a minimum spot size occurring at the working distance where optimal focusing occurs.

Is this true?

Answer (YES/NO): NO